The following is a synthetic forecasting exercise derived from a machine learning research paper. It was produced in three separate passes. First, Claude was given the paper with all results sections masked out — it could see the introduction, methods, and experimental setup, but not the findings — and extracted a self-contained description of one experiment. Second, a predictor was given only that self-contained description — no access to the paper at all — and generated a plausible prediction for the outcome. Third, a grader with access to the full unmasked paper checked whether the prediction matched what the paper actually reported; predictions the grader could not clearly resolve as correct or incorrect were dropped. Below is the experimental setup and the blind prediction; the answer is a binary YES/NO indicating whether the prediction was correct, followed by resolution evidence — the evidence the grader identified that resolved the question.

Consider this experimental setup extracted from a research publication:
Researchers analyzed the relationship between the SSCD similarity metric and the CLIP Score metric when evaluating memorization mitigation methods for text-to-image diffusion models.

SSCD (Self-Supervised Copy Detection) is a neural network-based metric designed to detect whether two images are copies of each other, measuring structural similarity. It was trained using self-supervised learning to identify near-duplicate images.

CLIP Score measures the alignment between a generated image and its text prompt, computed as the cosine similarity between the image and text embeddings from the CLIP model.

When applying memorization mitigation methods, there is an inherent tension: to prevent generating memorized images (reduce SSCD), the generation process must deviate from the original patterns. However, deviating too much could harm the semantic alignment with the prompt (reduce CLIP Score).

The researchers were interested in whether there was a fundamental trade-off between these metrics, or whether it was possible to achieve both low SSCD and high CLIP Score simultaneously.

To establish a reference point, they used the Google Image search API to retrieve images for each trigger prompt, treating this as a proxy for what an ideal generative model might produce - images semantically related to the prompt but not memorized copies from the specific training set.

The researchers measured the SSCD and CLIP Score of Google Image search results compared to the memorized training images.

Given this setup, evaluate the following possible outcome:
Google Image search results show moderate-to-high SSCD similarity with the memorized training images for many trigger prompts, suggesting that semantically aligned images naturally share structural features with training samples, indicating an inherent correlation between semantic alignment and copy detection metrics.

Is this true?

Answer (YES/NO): NO